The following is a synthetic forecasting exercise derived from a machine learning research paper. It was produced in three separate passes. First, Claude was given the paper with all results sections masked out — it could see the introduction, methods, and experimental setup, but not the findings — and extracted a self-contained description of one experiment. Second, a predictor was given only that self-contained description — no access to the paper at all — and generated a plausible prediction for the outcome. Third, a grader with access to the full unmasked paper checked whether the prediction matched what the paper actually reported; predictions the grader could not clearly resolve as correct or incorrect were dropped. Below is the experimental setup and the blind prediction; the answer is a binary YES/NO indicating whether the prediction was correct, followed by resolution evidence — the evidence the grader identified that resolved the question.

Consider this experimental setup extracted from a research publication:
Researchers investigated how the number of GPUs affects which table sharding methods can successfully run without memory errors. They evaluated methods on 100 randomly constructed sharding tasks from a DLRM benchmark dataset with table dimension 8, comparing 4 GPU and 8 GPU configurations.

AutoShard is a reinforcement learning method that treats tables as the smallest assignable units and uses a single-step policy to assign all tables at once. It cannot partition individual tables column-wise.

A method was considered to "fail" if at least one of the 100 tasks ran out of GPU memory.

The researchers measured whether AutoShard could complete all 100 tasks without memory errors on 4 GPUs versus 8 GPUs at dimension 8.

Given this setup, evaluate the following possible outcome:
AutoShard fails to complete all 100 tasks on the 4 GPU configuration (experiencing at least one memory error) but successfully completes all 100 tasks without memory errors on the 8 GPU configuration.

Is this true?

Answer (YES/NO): NO